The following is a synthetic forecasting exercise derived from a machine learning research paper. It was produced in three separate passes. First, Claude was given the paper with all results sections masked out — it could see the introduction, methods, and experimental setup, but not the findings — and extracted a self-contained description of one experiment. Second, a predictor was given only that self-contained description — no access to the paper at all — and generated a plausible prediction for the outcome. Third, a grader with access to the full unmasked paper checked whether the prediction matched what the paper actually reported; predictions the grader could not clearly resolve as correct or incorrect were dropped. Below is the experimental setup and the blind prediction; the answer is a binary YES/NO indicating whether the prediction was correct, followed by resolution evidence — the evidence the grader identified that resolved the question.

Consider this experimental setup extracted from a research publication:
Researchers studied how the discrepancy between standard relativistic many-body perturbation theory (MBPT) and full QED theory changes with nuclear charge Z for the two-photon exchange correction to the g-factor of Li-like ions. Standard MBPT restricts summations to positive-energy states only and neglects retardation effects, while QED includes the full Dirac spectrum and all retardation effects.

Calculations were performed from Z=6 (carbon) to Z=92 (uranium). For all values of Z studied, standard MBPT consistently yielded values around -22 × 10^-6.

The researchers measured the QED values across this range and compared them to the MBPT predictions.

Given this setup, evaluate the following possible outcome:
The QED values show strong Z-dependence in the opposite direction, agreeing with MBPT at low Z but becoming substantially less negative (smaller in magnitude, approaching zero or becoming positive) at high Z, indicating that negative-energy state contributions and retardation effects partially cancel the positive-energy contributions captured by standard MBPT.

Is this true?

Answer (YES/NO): NO